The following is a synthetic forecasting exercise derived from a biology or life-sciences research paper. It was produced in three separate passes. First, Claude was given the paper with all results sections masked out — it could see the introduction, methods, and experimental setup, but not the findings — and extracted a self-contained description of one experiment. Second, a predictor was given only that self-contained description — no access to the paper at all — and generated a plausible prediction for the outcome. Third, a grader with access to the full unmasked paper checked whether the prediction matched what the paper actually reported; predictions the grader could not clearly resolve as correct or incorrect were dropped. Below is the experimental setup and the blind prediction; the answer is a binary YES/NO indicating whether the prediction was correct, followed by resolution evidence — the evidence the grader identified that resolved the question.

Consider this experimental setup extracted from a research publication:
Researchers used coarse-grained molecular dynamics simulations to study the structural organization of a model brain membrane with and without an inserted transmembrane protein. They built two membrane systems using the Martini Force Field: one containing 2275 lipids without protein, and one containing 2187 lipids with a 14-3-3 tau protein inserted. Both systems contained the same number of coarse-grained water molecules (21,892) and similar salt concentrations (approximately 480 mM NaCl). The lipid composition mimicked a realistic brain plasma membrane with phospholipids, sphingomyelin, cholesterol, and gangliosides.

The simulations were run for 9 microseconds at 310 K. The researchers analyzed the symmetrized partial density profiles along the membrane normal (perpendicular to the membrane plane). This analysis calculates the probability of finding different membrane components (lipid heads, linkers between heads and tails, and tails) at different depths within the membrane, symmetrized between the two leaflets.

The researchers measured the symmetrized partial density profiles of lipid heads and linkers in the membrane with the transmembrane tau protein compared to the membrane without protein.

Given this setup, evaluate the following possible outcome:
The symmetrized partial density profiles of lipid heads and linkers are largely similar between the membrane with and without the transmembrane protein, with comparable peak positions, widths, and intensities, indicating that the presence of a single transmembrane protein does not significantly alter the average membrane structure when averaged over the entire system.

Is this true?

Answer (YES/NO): YES